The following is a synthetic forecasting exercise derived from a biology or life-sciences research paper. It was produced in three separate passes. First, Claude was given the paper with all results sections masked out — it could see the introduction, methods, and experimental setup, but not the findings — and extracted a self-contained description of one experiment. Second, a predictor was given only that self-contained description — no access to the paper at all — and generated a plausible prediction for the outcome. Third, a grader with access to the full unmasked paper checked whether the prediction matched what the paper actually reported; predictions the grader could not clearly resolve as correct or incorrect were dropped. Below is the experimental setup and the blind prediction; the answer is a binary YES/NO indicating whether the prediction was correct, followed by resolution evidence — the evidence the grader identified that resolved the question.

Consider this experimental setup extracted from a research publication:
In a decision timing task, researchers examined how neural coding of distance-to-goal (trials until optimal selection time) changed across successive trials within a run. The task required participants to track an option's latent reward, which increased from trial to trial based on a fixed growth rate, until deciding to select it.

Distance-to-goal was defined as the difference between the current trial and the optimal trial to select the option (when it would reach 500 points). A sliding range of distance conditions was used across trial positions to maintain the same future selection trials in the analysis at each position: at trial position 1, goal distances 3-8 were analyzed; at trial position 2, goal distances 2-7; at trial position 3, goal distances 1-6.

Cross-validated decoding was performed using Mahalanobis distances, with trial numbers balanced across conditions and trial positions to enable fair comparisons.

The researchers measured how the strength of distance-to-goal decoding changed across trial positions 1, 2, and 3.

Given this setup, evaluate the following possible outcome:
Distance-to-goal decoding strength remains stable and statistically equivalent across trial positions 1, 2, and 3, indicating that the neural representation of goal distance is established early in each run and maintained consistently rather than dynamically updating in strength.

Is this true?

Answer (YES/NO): NO